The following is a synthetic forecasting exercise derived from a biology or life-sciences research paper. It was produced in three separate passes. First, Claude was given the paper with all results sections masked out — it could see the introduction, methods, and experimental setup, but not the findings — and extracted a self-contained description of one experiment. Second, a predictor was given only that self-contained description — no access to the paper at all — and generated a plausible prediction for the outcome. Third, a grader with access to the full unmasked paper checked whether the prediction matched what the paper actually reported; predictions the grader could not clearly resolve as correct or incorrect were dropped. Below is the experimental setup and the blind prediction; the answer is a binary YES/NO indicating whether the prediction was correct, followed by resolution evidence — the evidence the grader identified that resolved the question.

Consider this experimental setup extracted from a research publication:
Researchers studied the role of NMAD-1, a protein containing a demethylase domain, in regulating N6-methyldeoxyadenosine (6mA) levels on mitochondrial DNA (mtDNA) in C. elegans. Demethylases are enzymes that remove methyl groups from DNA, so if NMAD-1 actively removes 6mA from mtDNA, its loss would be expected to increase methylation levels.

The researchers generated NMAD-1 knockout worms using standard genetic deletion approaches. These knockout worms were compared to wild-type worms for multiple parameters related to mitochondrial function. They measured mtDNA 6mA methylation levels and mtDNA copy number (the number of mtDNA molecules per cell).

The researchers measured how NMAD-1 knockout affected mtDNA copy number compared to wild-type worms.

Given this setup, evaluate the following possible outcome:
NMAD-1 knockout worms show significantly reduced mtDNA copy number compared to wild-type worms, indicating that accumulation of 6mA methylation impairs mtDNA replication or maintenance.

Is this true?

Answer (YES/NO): YES